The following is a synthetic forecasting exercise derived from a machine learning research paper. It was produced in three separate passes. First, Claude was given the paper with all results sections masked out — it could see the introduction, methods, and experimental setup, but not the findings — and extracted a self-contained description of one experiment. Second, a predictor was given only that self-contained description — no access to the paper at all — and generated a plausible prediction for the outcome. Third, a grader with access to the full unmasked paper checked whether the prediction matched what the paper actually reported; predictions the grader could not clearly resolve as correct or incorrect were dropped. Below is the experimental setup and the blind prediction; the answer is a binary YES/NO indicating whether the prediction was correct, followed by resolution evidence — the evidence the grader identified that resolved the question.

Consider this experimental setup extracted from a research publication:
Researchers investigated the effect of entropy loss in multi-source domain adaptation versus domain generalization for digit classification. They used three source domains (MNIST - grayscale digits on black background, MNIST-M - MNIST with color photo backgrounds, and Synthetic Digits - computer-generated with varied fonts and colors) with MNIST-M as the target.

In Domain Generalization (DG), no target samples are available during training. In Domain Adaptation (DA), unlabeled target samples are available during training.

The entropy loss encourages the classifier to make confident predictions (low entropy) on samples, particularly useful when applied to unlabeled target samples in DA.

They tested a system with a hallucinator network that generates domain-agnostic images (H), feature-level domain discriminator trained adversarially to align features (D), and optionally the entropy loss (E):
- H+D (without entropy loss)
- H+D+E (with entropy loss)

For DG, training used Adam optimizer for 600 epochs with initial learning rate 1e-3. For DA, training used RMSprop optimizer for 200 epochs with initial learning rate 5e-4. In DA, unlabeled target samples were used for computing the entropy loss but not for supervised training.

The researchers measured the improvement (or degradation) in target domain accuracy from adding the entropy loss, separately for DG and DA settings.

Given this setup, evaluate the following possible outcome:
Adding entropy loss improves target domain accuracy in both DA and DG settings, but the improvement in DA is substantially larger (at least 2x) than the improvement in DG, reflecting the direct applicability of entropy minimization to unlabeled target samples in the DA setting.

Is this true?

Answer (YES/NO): NO